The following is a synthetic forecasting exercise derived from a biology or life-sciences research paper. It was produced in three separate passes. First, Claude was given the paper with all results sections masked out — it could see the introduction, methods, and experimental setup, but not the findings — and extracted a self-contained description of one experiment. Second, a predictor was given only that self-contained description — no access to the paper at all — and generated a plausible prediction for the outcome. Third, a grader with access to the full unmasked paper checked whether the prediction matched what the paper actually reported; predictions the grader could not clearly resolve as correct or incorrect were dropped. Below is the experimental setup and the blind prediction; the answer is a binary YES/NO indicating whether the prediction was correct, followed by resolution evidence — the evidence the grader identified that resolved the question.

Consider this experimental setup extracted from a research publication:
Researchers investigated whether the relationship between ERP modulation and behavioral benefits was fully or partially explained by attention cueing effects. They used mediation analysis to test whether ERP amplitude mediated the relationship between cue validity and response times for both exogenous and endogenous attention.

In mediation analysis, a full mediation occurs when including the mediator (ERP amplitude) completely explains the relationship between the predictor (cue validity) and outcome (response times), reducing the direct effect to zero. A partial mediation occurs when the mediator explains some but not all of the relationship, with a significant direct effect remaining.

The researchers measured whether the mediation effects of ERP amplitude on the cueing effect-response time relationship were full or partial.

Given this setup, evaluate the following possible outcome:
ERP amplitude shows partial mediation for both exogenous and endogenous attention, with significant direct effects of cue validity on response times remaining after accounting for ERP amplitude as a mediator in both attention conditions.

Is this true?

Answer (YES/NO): YES